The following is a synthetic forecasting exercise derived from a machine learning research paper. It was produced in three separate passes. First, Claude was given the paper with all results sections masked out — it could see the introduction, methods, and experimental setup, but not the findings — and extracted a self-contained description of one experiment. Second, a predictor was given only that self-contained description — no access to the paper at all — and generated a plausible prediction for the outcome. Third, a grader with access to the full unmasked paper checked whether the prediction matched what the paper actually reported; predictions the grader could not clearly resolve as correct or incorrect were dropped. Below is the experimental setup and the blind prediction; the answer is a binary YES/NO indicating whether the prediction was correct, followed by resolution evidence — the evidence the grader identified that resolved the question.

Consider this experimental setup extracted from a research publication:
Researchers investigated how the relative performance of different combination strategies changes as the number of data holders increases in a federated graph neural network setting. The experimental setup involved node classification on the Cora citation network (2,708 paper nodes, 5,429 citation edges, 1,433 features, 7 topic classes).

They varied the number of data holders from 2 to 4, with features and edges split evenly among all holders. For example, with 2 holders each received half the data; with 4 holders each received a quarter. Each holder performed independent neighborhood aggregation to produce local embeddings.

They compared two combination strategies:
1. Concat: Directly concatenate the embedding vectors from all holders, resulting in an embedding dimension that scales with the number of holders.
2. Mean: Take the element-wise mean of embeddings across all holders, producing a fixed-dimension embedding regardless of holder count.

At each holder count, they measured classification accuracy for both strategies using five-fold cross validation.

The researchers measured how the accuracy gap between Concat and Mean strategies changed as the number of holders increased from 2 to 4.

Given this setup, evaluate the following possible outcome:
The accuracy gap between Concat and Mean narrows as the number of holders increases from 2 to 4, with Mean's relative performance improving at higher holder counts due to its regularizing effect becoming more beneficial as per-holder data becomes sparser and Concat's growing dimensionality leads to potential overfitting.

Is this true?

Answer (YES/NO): NO